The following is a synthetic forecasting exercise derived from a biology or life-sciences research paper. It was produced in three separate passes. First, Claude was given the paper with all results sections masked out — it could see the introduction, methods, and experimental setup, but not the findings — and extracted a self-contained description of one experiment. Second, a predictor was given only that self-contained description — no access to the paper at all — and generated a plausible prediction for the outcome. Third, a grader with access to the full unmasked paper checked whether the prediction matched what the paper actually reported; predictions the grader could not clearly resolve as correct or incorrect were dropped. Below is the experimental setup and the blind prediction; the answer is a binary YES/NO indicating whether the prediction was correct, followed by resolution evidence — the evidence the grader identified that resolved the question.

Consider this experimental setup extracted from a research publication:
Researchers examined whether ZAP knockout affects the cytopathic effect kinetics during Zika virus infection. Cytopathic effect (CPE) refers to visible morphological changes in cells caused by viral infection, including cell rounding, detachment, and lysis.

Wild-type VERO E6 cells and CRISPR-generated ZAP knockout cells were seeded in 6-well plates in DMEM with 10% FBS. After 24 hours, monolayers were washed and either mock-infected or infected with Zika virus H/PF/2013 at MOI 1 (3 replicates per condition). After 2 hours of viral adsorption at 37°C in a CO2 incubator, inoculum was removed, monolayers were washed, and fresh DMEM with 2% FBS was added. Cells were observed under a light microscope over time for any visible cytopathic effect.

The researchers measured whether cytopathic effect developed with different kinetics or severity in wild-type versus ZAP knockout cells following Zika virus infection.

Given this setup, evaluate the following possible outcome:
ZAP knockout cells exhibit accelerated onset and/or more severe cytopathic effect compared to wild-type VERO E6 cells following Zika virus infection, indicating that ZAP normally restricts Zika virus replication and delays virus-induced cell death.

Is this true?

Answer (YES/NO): NO